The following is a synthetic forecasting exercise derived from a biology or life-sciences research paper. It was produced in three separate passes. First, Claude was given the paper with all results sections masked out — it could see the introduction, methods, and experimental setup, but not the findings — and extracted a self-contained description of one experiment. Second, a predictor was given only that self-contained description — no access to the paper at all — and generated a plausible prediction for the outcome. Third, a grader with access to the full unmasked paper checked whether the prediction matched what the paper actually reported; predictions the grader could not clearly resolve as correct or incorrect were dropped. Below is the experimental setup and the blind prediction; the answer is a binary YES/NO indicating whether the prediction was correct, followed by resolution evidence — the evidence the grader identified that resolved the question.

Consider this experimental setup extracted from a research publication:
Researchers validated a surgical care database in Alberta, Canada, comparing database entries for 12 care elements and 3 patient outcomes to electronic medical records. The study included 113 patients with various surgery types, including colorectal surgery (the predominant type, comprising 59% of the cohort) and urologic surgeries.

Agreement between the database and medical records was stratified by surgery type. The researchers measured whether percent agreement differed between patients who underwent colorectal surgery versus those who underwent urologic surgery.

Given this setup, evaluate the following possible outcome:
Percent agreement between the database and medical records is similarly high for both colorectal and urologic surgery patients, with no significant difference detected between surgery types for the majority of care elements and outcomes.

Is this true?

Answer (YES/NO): NO